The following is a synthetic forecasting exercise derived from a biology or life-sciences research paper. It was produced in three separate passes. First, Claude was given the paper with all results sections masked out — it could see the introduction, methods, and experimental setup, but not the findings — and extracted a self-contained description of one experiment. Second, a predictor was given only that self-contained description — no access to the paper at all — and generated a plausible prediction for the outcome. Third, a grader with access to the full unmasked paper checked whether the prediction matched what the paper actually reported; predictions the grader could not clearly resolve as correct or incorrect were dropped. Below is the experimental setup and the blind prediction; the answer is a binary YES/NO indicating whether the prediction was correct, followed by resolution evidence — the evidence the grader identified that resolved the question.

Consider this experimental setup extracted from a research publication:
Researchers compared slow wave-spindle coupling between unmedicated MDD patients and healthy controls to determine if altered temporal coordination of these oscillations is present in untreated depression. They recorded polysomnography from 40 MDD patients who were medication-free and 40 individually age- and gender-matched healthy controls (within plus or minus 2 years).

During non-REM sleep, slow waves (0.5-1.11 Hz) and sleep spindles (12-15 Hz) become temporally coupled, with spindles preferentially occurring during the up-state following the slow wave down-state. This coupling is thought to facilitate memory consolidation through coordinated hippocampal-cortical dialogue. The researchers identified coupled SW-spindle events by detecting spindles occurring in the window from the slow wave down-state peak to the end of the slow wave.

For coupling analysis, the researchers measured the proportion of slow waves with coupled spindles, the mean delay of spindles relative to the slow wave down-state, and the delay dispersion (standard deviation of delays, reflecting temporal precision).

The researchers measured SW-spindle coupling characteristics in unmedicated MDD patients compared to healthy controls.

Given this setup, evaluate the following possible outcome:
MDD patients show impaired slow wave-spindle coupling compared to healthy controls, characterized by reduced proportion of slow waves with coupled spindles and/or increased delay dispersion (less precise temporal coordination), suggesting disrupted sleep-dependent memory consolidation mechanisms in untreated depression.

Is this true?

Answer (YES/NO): NO